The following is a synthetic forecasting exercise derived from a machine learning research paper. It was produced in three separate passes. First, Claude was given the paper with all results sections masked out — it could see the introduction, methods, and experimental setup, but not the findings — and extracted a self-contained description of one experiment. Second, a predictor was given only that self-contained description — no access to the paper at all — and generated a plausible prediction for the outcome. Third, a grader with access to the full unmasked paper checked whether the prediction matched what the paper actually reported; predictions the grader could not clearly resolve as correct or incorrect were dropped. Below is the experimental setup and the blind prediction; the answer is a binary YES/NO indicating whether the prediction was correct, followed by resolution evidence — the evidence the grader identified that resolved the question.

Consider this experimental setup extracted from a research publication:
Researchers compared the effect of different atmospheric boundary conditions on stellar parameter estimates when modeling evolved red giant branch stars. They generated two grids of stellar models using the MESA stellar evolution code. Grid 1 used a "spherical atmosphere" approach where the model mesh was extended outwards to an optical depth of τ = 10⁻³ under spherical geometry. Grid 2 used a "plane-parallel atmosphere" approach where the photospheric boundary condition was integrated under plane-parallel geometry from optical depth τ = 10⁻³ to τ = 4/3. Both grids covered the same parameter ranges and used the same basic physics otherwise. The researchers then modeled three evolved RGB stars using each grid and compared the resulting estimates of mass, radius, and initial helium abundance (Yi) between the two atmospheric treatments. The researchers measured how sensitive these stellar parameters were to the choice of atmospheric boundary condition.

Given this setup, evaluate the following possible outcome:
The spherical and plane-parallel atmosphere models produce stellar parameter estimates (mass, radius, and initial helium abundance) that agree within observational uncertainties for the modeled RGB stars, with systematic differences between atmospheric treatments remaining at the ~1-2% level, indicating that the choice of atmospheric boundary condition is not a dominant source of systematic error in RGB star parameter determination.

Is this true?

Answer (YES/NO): NO